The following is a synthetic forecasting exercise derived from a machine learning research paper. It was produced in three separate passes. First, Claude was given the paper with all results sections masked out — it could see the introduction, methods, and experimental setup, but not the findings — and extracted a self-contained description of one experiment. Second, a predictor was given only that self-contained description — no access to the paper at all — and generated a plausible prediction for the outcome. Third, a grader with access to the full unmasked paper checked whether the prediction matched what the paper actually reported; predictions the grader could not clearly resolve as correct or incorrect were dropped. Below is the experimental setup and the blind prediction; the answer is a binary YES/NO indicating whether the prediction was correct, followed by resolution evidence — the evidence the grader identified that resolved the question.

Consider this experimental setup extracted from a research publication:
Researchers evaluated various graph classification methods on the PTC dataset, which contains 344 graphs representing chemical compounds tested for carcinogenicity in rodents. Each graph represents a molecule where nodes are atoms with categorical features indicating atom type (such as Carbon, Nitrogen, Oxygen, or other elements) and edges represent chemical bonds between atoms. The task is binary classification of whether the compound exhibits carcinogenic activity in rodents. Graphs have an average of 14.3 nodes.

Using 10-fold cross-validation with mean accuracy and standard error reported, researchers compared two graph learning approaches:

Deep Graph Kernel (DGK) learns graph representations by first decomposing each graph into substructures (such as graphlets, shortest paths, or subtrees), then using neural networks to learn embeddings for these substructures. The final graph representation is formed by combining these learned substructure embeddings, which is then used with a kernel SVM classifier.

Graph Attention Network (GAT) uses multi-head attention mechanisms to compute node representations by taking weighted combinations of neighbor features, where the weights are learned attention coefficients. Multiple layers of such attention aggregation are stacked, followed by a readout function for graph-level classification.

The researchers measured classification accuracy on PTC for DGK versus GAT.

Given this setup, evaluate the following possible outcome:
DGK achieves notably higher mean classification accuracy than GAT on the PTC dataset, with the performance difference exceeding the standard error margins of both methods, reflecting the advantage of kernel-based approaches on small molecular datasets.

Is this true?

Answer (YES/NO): NO